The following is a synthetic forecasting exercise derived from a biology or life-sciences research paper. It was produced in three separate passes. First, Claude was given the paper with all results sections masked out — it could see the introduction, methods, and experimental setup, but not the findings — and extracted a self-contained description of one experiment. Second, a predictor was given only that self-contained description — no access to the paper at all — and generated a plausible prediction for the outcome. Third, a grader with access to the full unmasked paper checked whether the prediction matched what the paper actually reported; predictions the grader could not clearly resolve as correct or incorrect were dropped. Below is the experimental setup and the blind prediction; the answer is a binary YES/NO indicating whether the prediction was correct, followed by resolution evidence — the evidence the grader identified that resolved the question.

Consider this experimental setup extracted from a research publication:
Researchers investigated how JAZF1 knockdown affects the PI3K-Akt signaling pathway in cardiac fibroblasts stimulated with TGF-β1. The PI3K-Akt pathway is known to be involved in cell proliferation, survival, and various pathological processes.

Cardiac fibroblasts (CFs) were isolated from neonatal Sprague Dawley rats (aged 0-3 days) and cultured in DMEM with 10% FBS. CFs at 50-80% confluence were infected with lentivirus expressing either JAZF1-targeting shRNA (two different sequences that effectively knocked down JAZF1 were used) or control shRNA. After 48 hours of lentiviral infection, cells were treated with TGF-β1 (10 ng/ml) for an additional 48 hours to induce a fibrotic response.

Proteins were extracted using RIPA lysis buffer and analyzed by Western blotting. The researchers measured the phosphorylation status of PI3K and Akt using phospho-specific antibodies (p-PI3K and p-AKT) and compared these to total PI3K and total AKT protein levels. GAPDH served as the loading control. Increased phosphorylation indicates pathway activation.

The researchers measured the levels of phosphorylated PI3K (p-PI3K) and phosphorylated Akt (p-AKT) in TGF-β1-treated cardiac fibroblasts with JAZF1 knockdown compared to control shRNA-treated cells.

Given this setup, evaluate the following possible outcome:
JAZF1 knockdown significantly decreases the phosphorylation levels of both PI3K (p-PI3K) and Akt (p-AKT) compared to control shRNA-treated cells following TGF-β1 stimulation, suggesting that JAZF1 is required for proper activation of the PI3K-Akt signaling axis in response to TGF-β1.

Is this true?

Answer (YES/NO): YES